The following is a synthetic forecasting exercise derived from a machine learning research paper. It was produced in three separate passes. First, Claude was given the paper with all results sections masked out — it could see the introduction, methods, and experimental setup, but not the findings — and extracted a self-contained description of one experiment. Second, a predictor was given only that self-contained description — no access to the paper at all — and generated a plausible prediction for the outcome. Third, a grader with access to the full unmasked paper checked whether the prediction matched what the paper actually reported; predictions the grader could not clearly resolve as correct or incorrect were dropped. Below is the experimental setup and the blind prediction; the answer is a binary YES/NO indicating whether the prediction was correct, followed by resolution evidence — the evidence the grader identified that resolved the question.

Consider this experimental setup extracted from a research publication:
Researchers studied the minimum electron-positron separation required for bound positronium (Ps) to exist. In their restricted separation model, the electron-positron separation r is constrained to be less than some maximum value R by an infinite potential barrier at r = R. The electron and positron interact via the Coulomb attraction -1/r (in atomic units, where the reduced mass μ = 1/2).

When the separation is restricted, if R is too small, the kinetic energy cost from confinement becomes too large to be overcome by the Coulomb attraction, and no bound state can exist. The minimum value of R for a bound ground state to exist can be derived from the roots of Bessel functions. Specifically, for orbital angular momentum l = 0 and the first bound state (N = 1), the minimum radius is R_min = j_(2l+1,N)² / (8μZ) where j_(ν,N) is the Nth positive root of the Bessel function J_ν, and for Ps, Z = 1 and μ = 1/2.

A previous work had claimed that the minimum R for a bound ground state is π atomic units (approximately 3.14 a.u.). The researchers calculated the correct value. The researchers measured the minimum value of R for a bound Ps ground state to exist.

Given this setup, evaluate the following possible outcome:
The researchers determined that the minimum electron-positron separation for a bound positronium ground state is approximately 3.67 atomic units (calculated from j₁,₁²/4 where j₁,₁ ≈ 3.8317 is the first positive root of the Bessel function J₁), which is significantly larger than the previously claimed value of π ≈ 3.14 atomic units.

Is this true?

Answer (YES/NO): YES